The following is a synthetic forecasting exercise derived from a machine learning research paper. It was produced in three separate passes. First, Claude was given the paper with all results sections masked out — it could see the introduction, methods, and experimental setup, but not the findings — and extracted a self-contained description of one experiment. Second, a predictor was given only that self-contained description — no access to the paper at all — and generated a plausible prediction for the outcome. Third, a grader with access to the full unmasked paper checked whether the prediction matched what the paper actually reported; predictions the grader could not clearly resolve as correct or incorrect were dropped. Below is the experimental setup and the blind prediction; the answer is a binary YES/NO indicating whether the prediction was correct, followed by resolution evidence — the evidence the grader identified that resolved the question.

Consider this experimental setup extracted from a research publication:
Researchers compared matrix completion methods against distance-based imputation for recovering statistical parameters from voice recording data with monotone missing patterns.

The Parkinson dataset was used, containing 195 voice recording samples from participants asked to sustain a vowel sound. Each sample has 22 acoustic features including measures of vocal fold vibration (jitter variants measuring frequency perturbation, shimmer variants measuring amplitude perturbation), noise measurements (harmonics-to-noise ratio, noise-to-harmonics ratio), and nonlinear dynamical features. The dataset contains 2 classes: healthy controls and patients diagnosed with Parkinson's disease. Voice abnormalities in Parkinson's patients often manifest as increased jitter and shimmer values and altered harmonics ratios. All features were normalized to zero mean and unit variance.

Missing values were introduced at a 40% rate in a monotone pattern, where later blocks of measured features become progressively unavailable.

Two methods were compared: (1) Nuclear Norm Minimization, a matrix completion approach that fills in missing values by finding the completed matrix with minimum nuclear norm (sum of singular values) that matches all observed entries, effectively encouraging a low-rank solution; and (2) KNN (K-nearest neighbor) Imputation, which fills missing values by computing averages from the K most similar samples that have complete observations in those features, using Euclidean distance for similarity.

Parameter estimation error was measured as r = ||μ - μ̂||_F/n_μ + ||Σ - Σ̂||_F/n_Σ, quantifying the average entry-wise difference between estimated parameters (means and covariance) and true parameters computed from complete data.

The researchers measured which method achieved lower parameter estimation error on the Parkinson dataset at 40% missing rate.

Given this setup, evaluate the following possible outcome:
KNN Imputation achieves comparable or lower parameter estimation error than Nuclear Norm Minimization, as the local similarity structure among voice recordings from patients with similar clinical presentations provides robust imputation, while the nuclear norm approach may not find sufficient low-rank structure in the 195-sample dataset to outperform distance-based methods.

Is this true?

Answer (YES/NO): YES